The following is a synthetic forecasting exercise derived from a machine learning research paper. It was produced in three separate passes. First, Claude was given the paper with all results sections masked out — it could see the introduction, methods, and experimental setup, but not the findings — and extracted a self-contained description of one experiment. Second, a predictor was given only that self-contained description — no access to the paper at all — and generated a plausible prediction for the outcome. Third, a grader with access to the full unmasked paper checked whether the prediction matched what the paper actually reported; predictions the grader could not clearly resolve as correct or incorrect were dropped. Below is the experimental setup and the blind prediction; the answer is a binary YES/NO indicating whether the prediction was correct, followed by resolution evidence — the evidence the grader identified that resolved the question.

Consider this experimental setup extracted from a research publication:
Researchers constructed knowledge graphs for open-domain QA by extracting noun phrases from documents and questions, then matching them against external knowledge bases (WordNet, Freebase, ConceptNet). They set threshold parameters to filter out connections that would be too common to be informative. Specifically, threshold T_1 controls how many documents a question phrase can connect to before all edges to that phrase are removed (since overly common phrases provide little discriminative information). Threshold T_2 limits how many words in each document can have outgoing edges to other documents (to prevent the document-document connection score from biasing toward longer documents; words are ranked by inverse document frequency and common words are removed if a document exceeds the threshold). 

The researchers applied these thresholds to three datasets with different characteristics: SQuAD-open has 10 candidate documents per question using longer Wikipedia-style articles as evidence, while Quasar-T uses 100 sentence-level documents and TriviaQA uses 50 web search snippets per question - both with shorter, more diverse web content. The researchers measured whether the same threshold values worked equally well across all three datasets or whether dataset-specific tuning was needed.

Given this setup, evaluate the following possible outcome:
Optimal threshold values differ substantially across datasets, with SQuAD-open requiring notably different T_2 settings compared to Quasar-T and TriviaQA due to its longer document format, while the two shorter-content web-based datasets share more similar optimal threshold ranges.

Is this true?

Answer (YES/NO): YES